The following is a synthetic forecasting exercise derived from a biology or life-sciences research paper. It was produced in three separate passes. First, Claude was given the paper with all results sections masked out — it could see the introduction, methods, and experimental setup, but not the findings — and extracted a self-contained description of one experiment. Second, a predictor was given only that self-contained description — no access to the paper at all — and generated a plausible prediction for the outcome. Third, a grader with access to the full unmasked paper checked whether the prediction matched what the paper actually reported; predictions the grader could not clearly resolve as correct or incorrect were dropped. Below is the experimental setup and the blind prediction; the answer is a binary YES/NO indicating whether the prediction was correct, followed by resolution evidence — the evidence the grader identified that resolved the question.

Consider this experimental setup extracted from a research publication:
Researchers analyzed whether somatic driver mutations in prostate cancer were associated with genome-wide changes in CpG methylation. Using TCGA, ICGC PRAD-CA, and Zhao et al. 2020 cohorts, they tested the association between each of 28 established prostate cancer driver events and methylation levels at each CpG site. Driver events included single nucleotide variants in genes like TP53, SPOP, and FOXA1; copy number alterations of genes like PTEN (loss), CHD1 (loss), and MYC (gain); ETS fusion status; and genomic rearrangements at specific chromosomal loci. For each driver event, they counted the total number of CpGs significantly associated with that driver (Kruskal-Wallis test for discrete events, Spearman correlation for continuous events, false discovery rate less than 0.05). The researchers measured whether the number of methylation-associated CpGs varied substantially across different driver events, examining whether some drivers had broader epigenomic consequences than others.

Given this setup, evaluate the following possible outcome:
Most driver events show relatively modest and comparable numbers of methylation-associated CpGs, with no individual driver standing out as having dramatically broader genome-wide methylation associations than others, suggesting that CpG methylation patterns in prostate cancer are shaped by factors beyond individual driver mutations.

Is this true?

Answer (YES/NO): NO